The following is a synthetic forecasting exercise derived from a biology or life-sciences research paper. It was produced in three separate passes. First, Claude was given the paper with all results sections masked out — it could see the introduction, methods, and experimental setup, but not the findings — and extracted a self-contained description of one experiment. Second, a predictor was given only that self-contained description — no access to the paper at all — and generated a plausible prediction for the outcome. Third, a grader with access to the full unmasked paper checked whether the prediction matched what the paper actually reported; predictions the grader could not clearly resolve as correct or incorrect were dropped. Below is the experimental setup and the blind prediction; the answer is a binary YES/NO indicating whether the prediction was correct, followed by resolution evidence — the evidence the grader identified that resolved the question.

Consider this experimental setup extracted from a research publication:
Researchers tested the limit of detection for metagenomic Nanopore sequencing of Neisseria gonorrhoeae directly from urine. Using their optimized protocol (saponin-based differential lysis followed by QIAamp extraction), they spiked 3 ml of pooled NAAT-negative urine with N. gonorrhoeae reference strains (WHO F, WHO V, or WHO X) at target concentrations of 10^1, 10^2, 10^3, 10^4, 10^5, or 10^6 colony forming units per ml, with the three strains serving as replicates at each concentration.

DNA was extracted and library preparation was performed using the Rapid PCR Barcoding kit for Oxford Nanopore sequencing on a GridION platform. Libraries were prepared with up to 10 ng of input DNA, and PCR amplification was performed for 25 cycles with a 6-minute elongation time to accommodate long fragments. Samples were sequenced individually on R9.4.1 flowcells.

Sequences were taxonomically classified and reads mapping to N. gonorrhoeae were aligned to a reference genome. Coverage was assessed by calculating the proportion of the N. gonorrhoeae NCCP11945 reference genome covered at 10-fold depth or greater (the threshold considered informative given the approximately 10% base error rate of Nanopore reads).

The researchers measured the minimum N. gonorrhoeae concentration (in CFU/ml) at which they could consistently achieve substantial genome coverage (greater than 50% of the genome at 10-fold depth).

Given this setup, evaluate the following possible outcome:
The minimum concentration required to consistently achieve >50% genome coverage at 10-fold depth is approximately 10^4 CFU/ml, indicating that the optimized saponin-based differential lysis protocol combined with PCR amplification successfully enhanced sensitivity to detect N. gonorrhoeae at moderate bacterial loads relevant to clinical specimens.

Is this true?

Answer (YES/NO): YES